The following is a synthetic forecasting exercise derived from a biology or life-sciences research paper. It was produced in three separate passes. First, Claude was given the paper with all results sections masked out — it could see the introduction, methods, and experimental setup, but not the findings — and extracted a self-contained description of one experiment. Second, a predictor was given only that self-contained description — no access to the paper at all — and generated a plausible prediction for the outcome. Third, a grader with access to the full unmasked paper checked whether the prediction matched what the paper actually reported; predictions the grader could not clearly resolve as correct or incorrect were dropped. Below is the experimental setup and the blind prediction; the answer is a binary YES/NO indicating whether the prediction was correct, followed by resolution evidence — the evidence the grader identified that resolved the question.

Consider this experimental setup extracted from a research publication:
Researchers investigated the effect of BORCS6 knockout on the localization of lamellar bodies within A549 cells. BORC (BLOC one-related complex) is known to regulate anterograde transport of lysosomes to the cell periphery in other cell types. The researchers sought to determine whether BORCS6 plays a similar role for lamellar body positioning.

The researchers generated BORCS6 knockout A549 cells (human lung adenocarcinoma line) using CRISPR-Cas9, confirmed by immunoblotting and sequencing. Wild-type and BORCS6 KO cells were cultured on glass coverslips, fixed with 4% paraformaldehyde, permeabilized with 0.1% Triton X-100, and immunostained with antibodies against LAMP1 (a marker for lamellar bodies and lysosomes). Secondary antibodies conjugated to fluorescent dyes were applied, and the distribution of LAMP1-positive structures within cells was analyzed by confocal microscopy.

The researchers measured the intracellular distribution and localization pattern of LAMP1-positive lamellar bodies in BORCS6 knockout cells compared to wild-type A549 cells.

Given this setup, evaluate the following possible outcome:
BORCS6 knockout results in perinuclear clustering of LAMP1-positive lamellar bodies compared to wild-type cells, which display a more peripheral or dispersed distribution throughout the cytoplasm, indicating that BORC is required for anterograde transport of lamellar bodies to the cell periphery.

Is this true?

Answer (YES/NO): NO